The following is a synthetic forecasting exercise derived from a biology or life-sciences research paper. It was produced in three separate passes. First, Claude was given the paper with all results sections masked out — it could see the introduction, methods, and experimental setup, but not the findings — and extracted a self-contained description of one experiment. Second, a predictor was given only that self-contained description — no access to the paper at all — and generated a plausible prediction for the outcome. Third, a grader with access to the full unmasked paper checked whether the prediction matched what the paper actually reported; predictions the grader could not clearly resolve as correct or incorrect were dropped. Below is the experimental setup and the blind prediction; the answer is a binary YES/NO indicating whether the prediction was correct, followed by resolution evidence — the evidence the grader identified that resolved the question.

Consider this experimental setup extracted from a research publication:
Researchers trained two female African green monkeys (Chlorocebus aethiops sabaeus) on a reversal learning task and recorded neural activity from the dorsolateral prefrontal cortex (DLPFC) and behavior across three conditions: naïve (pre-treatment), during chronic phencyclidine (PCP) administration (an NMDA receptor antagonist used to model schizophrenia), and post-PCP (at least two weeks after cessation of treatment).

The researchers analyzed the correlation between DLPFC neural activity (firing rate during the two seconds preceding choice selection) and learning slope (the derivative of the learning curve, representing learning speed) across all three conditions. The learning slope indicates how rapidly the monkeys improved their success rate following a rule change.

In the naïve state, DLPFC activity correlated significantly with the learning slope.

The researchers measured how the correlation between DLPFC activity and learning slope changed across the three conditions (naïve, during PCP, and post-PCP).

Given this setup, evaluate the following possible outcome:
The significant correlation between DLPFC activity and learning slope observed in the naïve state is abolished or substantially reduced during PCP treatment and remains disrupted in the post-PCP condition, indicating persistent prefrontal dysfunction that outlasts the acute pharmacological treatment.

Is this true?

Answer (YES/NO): NO